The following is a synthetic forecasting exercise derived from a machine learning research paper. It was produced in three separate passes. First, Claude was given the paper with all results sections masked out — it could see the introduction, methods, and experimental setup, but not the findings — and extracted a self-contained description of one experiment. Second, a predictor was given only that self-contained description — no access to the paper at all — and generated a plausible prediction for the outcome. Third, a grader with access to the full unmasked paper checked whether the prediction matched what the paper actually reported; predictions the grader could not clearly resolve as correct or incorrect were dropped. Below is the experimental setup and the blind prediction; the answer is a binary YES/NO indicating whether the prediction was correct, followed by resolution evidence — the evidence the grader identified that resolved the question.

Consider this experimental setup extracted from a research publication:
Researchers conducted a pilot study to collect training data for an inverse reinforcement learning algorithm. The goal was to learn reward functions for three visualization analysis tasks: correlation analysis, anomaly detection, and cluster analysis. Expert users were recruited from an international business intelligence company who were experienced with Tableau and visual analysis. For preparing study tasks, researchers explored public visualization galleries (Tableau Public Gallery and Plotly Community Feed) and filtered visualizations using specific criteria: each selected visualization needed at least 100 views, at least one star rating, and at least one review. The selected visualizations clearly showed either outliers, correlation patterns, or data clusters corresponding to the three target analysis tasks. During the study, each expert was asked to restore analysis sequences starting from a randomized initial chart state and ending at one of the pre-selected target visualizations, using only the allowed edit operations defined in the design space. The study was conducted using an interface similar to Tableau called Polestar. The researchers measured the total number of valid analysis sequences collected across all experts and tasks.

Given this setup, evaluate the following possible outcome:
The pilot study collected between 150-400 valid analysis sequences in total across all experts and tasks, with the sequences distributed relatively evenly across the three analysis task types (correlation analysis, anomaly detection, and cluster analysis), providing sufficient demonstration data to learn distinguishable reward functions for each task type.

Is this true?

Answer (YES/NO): NO